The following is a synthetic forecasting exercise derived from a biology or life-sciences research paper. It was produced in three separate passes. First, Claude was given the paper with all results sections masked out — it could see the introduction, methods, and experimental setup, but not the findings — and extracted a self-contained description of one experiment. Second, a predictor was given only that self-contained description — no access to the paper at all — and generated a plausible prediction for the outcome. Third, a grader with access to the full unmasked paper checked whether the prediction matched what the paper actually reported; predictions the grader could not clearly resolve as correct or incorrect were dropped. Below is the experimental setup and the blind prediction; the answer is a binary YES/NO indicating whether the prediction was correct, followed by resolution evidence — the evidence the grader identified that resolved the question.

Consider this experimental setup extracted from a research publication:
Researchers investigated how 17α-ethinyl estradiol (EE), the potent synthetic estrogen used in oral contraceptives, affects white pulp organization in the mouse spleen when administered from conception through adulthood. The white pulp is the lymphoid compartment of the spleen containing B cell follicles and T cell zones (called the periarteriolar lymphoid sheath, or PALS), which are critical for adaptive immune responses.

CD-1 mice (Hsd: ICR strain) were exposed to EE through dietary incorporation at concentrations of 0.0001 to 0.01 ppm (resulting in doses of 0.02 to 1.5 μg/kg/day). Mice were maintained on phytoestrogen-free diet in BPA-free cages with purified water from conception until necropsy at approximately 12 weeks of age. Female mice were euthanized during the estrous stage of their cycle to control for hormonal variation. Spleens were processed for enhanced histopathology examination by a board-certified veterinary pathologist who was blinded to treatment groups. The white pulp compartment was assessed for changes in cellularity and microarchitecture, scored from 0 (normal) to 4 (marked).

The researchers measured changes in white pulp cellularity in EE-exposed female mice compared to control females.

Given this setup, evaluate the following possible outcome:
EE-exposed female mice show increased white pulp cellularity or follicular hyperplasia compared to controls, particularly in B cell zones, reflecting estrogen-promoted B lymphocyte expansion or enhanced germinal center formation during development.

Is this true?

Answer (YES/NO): NO